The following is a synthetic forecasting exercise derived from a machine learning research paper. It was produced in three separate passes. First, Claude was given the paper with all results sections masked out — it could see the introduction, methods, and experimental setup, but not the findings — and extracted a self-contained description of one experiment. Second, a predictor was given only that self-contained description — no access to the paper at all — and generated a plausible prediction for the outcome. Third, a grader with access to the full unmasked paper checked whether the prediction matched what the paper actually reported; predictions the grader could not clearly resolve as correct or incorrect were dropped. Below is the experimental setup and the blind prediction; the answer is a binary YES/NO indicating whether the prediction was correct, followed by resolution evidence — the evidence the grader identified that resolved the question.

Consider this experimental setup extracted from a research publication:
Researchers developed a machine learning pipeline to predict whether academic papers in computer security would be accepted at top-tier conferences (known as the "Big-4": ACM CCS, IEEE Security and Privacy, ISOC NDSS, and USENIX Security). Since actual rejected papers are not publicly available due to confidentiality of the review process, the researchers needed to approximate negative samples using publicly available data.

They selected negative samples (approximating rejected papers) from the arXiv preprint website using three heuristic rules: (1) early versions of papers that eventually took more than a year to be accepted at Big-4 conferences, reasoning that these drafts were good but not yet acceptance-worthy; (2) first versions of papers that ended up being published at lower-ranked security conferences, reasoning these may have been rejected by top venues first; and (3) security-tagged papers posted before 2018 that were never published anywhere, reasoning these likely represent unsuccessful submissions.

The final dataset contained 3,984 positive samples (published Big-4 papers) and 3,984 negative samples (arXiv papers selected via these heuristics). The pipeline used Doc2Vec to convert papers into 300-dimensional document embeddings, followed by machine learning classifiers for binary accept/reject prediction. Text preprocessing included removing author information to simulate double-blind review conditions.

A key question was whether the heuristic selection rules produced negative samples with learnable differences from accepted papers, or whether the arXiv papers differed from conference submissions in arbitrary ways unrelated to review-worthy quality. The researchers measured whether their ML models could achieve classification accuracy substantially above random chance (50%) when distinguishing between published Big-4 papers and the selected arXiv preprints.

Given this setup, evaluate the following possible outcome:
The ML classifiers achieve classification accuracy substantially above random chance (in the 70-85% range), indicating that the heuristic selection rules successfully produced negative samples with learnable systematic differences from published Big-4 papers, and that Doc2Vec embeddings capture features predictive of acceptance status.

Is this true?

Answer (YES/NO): NO